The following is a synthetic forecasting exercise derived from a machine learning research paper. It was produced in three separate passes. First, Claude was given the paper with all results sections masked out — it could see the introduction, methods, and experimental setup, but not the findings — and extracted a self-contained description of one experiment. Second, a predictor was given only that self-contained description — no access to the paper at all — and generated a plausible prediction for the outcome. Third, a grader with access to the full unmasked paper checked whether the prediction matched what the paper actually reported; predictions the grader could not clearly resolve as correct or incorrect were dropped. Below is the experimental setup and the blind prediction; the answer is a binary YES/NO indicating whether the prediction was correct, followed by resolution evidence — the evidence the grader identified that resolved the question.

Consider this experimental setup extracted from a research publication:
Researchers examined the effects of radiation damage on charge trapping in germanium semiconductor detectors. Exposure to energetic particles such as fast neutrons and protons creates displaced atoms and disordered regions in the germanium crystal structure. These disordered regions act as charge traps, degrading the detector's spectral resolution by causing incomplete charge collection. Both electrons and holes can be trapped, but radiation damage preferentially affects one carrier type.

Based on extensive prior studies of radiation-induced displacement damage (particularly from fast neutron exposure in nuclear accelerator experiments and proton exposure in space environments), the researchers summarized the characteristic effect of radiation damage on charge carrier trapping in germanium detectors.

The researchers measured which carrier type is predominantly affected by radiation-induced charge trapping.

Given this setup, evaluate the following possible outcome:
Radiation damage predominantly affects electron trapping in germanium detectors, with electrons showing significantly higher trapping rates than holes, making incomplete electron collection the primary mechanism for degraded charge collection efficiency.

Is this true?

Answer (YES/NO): NO